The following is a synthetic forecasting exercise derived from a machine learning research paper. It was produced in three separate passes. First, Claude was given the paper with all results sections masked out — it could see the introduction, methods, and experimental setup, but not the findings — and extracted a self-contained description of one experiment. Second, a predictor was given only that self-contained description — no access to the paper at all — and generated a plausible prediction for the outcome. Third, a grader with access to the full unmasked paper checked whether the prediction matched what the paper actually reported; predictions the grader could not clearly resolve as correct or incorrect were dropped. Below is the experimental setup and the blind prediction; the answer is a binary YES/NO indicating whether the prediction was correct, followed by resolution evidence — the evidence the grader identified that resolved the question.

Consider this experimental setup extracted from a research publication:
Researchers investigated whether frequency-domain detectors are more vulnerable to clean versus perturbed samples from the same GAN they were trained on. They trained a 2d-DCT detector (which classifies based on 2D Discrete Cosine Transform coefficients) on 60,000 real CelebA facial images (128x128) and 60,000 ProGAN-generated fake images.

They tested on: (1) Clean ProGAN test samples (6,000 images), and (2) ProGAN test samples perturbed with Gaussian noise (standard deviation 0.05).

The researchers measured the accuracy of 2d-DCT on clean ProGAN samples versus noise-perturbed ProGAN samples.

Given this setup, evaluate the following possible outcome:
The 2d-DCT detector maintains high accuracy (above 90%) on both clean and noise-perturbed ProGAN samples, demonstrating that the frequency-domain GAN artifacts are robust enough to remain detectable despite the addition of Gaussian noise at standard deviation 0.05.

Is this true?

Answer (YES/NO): NO